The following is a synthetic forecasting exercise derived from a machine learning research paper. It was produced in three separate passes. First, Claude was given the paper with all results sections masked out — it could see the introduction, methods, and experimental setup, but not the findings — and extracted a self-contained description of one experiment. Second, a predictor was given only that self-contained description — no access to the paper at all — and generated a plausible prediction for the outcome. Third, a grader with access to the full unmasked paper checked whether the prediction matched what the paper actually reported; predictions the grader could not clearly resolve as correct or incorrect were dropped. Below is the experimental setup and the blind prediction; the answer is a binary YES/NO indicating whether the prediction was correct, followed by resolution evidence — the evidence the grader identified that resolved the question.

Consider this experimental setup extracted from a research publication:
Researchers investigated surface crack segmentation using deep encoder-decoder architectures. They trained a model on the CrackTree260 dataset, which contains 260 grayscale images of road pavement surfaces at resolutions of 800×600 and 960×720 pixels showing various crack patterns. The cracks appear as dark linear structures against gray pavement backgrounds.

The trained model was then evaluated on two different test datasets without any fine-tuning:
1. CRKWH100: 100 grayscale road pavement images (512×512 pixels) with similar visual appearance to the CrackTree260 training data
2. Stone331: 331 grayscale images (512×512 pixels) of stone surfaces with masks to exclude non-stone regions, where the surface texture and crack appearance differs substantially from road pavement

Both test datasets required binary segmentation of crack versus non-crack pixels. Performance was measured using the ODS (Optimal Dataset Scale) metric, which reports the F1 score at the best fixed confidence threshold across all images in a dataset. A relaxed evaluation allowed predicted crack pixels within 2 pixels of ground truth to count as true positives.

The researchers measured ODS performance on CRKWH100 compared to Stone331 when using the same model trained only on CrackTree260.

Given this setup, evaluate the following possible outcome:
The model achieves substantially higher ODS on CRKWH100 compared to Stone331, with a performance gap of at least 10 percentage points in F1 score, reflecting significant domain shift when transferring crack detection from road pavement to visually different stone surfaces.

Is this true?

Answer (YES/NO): NO